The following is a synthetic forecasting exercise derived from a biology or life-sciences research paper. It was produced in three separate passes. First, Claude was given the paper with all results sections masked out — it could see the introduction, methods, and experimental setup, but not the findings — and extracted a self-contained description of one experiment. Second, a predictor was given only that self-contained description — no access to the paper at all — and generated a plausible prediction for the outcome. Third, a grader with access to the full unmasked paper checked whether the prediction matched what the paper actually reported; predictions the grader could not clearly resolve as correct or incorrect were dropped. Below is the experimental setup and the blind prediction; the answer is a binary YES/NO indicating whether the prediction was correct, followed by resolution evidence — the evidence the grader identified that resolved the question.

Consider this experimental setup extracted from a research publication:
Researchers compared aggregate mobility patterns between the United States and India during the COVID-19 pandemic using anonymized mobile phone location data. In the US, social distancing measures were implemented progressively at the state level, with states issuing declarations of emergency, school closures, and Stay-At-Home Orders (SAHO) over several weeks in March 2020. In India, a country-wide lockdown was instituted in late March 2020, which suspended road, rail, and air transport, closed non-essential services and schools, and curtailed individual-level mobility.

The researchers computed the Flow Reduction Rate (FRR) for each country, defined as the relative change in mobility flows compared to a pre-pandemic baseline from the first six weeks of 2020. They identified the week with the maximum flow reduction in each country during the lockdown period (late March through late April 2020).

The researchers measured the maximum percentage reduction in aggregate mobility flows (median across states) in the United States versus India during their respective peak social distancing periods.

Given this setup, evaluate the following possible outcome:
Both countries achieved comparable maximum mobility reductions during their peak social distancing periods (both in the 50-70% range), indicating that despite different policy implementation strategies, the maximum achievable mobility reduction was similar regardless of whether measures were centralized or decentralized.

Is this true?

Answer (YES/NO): NO